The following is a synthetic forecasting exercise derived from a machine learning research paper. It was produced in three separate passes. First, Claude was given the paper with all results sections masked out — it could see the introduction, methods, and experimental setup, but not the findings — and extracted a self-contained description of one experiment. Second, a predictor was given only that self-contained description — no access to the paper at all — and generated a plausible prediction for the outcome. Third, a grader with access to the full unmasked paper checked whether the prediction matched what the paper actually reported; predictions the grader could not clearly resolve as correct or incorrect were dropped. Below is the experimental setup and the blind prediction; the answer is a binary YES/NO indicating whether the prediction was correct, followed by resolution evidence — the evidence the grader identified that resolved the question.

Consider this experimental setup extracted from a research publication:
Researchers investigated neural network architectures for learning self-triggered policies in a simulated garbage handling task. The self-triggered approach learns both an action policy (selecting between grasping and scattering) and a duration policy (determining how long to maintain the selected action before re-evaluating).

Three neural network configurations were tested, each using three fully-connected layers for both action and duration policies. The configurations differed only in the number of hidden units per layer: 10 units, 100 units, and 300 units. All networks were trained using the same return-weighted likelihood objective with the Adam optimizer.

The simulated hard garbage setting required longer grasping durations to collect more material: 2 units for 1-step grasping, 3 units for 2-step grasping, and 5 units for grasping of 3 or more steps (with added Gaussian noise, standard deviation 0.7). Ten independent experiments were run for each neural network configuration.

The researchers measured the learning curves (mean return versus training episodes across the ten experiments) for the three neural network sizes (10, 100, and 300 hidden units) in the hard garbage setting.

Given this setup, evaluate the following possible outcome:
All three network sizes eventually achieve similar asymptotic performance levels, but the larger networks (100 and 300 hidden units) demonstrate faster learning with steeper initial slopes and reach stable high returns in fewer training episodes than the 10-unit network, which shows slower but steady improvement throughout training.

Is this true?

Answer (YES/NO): NO